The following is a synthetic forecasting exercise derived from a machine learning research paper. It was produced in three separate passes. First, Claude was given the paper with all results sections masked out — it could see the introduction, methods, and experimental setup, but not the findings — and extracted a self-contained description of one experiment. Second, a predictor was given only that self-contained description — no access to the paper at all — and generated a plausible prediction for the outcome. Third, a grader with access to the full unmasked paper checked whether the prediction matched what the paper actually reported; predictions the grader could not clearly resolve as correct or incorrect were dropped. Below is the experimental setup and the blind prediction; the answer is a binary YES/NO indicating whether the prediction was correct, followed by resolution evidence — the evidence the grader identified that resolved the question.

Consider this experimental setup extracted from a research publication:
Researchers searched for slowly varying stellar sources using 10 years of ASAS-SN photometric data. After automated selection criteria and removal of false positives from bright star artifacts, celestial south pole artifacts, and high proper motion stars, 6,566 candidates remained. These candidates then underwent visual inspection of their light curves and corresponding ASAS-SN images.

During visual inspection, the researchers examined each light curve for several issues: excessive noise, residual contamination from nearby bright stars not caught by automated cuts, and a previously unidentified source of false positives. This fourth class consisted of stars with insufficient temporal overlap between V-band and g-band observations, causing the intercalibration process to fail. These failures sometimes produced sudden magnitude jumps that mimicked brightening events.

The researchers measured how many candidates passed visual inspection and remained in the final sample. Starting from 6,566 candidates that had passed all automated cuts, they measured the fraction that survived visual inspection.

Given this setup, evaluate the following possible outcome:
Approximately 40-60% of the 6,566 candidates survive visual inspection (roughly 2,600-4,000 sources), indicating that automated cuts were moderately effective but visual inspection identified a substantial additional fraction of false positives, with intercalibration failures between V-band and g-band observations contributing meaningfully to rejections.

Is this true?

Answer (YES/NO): NO